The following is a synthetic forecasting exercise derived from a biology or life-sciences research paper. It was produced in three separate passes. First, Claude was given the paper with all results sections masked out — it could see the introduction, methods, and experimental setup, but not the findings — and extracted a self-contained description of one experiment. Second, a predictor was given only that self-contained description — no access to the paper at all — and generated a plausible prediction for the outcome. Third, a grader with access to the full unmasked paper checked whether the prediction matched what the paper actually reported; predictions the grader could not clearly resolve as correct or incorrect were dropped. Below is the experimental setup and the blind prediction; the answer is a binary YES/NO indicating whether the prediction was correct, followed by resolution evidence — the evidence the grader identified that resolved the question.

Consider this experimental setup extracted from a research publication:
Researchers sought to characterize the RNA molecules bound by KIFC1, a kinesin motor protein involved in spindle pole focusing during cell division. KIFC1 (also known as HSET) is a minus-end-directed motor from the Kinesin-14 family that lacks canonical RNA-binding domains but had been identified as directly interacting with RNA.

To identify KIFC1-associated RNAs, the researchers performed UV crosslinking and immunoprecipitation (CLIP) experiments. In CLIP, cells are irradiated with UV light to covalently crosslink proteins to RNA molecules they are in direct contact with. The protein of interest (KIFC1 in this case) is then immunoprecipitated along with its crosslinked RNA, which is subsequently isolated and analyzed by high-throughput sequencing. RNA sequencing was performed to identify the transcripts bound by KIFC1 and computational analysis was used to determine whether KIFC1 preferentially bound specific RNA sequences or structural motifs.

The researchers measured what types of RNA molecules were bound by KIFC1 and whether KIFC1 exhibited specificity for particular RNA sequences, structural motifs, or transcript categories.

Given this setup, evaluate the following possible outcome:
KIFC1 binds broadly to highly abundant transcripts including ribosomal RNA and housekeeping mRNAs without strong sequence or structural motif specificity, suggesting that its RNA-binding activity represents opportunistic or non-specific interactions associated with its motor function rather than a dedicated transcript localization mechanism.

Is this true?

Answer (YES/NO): YES